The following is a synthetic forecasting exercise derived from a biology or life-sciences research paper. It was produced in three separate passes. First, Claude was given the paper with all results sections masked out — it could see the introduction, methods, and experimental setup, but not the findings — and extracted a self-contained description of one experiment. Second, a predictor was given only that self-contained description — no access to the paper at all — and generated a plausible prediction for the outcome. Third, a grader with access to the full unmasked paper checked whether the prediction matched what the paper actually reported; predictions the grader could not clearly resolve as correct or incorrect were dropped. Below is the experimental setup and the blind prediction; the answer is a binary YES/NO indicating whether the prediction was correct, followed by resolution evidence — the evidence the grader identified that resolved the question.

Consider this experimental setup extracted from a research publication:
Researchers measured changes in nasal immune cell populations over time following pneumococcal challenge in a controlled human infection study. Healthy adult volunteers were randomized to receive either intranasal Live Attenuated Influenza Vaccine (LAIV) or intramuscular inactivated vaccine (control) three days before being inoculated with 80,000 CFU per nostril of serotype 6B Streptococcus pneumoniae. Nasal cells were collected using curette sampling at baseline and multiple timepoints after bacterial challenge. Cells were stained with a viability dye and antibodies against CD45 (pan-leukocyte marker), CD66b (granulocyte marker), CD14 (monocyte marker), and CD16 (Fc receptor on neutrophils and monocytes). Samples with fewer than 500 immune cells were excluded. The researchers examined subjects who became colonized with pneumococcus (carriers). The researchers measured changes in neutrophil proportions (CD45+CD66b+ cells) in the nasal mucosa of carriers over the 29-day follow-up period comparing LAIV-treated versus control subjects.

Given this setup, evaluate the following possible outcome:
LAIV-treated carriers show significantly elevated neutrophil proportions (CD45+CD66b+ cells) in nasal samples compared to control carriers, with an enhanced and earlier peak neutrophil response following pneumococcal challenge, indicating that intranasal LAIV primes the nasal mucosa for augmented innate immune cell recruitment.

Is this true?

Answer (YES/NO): NO